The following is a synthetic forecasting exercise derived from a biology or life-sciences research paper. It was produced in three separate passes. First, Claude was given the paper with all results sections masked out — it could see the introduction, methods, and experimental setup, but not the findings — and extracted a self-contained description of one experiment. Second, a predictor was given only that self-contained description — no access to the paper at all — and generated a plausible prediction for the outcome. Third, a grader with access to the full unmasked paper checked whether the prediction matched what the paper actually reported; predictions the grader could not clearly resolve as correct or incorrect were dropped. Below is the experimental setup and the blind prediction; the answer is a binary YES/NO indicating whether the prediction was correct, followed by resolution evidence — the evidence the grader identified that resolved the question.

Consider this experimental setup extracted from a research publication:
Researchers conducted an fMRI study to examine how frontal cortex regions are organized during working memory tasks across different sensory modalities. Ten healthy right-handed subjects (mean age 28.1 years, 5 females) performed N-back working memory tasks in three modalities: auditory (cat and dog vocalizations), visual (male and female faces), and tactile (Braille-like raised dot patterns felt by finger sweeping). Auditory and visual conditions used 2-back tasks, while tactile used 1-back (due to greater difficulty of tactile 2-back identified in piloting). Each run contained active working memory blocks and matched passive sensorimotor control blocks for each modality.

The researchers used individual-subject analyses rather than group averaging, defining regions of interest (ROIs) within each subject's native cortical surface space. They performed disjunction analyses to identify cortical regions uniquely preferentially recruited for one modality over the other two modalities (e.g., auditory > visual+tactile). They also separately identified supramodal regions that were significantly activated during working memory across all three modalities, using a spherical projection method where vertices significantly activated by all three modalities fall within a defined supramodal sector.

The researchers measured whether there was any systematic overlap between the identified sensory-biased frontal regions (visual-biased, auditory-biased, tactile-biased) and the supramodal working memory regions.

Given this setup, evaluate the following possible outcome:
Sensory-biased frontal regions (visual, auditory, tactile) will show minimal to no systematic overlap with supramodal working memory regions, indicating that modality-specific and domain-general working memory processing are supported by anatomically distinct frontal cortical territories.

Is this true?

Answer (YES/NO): NO